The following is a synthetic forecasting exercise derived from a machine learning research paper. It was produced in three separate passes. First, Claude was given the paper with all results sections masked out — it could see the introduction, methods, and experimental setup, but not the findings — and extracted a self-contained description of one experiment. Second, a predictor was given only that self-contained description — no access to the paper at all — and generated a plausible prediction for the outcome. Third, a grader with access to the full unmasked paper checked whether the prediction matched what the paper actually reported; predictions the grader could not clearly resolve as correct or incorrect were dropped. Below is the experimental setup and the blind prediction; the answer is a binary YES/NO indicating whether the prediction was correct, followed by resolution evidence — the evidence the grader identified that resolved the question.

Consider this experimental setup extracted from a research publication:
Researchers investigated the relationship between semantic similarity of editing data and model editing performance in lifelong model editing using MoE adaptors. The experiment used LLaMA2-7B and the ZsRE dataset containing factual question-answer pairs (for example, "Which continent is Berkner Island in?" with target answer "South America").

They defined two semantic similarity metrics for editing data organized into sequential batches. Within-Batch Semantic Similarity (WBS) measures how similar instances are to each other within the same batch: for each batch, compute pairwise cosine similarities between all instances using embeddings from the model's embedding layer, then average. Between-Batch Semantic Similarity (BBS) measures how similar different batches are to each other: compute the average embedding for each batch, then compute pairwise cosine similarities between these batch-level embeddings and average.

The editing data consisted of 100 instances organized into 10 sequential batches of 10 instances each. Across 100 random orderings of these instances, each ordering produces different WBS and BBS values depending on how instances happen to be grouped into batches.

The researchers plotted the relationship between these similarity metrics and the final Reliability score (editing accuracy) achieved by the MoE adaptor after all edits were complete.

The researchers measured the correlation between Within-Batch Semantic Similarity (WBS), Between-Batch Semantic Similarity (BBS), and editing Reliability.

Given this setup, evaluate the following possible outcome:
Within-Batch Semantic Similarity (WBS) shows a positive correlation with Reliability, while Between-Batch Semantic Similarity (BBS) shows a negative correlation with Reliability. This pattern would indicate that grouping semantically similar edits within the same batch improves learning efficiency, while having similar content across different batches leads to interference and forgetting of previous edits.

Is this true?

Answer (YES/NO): YES